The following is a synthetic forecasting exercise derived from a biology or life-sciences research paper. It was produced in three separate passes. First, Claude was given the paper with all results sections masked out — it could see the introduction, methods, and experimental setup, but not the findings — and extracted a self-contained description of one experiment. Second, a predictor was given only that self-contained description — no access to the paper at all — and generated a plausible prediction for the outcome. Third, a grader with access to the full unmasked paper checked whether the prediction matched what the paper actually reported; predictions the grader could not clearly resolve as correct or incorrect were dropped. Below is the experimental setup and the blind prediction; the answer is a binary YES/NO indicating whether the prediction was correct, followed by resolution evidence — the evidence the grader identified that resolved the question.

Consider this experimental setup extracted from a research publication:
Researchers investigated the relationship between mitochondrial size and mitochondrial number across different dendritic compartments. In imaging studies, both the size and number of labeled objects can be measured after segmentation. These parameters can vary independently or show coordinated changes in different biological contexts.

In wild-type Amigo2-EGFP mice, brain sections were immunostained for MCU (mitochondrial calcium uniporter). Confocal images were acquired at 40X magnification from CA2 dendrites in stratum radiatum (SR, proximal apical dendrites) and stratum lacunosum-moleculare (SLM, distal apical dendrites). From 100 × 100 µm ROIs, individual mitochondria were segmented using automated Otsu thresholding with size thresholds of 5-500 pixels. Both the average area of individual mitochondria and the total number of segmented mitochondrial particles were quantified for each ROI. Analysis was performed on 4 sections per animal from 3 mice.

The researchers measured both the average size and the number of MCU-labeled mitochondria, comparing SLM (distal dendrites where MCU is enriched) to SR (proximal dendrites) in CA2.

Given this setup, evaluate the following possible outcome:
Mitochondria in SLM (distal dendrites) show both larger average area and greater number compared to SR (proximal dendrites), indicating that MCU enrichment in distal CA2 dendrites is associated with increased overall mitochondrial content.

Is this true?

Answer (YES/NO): NO